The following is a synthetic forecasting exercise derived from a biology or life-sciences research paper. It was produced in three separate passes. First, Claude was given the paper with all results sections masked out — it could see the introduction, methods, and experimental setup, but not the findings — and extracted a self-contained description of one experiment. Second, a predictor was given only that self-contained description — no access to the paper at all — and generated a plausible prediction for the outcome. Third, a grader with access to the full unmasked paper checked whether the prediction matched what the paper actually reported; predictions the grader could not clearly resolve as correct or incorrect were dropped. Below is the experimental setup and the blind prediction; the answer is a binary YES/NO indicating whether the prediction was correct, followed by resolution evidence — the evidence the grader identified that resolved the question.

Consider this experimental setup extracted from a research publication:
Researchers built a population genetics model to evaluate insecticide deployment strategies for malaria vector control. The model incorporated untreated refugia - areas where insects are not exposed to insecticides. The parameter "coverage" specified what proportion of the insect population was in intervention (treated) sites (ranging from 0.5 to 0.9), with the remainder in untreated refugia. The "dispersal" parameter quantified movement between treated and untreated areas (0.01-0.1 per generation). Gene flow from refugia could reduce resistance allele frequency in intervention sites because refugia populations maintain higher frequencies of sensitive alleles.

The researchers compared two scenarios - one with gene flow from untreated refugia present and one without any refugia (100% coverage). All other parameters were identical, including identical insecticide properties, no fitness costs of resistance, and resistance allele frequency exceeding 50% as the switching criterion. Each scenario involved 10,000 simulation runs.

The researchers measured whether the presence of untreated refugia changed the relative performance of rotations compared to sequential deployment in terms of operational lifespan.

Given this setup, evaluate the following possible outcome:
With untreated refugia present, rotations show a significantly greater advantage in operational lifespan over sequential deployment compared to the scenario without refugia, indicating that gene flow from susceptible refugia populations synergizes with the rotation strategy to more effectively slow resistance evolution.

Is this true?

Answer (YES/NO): NO